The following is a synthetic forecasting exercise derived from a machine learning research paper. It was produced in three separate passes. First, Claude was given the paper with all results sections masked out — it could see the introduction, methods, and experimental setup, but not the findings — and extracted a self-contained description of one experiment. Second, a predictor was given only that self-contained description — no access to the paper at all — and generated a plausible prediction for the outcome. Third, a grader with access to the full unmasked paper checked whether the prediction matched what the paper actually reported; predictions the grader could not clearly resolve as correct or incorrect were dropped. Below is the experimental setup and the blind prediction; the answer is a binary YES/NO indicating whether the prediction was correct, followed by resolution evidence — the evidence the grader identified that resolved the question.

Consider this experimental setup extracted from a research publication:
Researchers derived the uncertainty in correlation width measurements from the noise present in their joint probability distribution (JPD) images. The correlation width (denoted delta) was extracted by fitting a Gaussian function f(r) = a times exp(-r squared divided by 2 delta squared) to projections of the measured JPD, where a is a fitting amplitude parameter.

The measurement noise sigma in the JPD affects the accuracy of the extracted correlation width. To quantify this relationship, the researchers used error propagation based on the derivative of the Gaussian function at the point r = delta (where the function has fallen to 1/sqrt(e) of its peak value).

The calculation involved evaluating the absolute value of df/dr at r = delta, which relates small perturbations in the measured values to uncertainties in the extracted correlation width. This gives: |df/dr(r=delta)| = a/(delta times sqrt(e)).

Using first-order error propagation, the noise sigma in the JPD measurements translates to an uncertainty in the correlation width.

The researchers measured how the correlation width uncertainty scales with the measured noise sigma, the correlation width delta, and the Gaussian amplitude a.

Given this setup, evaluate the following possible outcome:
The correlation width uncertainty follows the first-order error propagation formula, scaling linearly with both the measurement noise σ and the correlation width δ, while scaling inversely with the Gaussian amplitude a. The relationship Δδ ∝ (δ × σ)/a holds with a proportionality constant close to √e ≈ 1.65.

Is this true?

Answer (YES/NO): YES